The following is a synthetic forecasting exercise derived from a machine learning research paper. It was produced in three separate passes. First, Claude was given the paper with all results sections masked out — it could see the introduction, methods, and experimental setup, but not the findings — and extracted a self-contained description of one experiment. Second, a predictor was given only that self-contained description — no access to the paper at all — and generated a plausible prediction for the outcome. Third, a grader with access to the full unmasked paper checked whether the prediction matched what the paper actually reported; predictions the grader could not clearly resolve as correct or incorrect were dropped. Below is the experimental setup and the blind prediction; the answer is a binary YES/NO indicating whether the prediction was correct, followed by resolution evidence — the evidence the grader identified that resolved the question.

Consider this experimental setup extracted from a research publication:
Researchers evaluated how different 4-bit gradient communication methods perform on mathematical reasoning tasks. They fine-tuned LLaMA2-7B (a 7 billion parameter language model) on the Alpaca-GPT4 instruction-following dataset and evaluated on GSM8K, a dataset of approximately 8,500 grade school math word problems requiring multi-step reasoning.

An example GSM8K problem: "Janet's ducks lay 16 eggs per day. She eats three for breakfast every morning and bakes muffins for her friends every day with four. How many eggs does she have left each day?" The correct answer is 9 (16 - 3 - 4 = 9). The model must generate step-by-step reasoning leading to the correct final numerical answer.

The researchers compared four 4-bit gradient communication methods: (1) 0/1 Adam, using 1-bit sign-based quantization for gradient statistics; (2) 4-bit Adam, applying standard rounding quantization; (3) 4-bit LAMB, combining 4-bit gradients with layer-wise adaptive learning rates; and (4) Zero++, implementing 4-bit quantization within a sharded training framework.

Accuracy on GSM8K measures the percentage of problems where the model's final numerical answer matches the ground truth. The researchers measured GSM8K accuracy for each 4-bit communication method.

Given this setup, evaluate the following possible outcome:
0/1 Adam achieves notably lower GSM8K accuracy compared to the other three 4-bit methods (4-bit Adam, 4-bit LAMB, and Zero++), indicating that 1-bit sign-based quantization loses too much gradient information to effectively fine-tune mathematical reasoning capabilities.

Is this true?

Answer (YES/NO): YES